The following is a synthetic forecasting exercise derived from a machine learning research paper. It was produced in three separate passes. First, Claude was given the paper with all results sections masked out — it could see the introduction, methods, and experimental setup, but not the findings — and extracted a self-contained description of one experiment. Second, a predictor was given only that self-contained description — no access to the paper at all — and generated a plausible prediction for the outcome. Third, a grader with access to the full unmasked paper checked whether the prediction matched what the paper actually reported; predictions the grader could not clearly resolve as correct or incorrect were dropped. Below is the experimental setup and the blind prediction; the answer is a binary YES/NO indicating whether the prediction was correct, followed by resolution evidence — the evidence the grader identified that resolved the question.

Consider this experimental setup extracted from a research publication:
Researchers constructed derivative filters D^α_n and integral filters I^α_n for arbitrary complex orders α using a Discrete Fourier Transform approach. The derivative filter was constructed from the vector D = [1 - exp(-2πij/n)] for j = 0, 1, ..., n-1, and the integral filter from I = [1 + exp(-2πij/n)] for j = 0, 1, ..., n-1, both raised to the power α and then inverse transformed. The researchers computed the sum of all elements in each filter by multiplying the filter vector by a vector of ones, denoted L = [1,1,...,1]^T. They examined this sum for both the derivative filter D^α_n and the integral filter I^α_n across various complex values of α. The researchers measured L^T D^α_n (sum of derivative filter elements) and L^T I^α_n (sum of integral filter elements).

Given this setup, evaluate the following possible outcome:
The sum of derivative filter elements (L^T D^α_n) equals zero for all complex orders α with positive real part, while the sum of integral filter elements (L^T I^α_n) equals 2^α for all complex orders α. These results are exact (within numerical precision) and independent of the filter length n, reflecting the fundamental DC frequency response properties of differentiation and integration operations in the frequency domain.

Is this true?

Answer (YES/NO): NO